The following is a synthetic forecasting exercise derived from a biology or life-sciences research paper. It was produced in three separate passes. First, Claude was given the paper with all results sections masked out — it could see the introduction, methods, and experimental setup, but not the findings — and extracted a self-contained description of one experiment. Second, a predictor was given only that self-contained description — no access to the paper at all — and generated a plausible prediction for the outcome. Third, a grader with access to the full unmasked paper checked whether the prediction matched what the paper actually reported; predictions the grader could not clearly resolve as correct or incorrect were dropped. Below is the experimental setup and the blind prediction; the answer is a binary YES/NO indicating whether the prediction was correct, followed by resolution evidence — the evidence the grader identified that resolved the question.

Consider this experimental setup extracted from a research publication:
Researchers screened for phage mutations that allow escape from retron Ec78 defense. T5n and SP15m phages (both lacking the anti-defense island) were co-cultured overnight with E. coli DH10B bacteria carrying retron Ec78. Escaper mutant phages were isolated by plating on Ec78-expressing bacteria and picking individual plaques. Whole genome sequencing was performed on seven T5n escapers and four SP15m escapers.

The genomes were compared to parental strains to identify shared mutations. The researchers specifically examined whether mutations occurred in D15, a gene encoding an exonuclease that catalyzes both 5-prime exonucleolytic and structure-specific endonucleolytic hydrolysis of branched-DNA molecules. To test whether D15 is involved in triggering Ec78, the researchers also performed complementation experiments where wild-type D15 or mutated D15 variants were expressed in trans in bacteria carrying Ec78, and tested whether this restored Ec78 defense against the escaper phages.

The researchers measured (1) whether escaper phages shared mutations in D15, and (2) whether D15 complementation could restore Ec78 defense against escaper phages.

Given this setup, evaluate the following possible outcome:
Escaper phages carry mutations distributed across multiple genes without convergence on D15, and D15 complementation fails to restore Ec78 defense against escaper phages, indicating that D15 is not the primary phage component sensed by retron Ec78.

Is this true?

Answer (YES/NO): NO